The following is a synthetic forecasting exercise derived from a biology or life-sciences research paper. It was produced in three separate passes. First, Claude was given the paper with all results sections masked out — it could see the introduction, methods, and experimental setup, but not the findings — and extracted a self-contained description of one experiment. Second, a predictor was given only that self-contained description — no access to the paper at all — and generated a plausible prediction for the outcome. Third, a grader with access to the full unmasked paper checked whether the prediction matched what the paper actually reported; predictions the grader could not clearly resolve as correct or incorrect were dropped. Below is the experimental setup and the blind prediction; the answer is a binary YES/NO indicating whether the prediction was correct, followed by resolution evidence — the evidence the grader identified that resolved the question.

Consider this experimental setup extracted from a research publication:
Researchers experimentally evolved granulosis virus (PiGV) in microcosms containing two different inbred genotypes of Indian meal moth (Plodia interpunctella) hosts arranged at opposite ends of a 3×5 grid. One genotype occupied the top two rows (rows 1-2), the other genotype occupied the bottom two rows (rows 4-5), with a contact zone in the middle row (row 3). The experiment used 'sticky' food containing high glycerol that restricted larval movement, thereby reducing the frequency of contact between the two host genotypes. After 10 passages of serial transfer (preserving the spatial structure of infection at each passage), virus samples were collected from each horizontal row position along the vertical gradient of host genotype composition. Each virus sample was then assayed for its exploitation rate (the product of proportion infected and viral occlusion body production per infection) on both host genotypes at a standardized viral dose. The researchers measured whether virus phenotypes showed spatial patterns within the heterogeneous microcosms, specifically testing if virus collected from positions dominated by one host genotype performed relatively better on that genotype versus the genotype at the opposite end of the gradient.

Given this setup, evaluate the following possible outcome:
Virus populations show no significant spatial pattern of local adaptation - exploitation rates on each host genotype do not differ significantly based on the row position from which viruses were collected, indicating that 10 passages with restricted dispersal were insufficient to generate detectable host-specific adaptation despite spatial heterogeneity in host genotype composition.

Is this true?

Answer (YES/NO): NO